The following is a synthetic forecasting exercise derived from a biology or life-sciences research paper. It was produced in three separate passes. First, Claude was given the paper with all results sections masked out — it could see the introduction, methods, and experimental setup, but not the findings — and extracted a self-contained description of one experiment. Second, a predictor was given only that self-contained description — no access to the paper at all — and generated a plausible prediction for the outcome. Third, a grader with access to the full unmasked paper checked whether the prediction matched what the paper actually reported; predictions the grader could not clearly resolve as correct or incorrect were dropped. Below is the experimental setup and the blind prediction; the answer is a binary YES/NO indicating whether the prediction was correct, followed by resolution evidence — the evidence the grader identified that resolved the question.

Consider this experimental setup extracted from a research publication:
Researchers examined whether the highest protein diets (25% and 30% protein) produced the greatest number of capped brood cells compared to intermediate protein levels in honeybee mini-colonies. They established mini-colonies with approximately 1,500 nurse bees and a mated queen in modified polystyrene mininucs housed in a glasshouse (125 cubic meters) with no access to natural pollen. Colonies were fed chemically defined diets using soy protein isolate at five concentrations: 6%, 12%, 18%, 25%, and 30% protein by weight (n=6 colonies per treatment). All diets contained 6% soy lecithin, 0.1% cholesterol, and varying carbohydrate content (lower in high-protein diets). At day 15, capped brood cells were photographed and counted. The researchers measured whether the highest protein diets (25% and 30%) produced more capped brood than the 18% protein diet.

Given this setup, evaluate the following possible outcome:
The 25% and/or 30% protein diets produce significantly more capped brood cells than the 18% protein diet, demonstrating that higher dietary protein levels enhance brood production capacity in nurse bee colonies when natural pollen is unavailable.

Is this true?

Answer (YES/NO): YES